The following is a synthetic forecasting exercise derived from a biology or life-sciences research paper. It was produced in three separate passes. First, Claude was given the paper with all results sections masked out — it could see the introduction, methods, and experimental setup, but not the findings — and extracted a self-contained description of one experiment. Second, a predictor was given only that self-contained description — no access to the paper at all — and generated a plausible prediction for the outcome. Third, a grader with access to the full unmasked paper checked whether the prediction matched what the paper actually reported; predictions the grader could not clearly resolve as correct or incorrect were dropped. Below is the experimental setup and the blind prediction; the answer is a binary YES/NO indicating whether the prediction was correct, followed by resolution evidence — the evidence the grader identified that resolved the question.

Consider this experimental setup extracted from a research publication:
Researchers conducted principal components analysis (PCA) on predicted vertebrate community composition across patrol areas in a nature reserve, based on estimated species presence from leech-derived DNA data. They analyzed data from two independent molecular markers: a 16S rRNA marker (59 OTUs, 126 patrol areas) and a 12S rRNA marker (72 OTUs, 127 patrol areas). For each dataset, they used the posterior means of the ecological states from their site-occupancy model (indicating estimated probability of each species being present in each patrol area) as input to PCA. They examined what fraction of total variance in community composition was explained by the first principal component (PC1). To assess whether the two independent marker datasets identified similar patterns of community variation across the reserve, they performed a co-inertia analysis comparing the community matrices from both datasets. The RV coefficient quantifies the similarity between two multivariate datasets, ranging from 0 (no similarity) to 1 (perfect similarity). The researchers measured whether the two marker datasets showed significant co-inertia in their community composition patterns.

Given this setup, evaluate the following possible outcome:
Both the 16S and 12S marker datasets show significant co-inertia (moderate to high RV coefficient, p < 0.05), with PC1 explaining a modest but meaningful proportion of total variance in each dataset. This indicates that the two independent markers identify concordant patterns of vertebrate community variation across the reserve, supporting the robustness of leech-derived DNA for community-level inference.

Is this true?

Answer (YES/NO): NO